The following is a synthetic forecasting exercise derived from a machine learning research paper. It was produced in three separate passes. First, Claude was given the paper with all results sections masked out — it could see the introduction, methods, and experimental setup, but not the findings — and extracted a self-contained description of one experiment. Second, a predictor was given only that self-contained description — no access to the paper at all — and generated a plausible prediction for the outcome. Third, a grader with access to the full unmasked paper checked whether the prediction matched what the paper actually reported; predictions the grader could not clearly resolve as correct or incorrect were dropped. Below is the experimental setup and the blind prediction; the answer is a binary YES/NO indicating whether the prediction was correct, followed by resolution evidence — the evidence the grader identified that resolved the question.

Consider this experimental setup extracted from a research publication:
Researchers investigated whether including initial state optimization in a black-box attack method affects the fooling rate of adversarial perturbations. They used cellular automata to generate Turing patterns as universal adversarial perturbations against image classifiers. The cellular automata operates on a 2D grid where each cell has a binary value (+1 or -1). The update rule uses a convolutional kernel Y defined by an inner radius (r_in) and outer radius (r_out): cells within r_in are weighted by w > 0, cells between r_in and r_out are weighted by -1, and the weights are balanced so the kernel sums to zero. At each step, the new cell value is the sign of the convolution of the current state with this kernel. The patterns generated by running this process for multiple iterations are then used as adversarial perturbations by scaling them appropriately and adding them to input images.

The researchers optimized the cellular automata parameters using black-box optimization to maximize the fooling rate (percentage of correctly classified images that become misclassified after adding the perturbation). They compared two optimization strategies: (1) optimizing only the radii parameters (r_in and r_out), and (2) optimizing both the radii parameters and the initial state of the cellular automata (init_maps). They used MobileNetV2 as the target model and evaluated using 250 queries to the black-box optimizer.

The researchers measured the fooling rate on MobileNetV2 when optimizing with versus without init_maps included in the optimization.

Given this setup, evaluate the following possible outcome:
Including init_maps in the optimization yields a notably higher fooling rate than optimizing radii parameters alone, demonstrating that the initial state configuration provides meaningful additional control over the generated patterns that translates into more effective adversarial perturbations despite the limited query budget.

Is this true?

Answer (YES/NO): NO